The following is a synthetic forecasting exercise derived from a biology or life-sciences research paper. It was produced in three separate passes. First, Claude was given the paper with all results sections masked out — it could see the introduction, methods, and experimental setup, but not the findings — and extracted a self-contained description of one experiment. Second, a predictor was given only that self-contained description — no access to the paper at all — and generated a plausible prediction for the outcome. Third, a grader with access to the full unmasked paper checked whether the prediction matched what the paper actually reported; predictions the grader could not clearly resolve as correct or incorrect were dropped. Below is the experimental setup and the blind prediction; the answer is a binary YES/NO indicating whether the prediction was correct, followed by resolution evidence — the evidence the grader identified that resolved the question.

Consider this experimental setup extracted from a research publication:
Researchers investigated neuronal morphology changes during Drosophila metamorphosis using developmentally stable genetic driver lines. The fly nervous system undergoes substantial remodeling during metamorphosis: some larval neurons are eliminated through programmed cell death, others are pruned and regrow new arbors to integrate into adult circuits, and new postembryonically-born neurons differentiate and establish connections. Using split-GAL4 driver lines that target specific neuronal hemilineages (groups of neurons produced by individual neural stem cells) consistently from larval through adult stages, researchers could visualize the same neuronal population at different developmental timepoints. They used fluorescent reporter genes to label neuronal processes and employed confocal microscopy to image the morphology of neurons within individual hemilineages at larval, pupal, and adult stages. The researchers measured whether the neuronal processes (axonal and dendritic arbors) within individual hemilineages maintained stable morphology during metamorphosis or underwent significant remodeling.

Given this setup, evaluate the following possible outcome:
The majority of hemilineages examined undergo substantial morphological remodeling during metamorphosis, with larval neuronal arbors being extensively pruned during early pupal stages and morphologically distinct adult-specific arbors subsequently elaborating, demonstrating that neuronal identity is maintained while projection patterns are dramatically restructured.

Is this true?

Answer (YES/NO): NO